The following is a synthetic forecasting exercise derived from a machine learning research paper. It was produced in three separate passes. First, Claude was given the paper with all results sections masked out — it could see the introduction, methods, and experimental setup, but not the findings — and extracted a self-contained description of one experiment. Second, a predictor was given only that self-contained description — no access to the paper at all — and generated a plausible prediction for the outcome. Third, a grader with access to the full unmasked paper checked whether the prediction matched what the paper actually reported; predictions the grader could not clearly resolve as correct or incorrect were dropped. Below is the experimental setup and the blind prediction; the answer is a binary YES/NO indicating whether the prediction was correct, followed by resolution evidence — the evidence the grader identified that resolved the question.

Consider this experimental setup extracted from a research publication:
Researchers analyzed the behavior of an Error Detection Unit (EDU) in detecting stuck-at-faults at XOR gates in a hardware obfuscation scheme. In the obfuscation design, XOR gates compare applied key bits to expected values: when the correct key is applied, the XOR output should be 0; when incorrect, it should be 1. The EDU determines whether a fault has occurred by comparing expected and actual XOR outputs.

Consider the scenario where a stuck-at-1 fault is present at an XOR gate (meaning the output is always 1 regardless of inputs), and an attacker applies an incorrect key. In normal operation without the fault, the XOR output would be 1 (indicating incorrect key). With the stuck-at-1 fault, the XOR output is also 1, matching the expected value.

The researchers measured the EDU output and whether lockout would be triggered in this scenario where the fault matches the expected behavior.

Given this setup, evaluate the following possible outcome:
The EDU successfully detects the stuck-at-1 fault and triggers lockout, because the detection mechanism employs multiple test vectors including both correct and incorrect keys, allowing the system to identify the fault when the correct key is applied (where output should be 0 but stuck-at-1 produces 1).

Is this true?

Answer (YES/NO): NO